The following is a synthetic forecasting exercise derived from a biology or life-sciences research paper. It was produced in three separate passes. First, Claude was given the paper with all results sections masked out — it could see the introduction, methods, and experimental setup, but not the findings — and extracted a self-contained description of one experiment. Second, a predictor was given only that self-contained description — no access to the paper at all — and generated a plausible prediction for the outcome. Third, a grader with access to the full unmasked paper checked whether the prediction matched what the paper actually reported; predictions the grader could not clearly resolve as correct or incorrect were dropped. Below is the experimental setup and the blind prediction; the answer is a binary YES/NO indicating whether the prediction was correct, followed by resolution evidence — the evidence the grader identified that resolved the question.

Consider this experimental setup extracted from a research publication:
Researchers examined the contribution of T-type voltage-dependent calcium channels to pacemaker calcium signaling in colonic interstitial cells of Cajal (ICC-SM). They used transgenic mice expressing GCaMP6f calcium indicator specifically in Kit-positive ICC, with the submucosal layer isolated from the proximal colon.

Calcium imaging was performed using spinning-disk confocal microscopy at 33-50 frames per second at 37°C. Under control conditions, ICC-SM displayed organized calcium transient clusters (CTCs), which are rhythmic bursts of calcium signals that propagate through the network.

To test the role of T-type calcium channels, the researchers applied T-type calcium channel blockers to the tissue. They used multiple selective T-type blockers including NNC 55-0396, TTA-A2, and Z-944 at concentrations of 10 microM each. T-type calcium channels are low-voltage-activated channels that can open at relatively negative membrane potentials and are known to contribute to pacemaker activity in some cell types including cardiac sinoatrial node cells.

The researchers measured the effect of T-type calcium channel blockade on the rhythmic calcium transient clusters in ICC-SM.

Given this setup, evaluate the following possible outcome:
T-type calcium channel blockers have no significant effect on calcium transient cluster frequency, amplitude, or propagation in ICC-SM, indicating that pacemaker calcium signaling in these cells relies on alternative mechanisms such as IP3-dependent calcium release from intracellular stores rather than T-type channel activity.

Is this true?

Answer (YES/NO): NO